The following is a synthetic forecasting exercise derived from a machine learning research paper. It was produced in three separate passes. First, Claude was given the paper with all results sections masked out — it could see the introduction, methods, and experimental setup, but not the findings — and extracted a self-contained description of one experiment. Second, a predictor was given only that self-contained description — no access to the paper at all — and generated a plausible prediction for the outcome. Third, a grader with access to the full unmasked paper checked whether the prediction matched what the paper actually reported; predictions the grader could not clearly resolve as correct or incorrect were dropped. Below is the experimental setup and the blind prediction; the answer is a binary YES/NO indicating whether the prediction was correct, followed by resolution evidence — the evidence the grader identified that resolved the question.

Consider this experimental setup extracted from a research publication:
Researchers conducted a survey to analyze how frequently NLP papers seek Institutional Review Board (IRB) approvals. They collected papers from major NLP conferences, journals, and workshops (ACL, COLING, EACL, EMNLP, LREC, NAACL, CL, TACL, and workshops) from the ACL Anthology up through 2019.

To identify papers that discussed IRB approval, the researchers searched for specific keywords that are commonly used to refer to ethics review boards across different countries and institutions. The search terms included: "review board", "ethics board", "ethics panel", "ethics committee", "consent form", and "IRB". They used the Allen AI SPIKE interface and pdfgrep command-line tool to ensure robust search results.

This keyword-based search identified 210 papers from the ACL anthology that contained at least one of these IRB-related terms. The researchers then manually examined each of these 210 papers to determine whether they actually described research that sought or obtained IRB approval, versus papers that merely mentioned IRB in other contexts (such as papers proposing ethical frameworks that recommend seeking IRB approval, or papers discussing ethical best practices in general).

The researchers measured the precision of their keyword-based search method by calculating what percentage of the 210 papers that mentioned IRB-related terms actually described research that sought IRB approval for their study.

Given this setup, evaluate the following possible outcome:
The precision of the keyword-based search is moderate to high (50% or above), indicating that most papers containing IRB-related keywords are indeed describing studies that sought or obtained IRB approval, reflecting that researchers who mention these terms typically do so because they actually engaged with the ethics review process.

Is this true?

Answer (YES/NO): YES